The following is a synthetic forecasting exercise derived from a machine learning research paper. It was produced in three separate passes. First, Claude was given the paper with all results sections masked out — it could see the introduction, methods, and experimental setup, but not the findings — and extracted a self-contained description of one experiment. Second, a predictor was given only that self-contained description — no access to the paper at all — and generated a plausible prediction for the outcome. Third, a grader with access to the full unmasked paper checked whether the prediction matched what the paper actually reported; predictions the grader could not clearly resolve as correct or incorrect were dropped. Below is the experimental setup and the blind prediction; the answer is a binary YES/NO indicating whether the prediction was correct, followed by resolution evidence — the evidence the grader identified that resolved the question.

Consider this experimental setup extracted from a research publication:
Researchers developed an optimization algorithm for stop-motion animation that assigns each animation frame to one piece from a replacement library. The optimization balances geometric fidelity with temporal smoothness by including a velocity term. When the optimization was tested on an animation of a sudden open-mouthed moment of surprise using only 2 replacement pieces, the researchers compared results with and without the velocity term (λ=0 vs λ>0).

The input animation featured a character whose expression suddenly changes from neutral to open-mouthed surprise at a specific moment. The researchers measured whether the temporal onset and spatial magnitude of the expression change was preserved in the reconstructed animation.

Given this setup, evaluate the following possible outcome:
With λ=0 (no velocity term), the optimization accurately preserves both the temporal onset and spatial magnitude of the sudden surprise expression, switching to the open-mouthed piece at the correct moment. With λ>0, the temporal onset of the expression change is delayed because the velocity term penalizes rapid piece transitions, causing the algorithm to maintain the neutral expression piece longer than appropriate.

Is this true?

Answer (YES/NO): NO